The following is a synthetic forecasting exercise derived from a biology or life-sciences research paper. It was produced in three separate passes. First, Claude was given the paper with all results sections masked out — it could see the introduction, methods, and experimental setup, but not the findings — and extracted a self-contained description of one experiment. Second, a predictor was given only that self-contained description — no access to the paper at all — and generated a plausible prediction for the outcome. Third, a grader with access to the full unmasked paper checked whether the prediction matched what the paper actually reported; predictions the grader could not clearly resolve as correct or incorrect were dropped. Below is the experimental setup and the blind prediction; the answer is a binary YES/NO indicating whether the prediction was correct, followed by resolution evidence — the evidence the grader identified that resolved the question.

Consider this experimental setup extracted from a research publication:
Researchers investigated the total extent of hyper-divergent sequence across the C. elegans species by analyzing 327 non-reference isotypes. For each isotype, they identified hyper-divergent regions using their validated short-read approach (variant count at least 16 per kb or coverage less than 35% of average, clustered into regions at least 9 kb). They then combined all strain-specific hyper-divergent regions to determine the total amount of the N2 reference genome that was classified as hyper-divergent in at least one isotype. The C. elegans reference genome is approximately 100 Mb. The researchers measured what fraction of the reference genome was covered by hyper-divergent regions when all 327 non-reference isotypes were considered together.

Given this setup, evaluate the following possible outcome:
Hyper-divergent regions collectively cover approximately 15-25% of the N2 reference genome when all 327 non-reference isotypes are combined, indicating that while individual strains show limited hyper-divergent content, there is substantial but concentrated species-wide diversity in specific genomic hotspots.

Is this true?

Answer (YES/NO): YES